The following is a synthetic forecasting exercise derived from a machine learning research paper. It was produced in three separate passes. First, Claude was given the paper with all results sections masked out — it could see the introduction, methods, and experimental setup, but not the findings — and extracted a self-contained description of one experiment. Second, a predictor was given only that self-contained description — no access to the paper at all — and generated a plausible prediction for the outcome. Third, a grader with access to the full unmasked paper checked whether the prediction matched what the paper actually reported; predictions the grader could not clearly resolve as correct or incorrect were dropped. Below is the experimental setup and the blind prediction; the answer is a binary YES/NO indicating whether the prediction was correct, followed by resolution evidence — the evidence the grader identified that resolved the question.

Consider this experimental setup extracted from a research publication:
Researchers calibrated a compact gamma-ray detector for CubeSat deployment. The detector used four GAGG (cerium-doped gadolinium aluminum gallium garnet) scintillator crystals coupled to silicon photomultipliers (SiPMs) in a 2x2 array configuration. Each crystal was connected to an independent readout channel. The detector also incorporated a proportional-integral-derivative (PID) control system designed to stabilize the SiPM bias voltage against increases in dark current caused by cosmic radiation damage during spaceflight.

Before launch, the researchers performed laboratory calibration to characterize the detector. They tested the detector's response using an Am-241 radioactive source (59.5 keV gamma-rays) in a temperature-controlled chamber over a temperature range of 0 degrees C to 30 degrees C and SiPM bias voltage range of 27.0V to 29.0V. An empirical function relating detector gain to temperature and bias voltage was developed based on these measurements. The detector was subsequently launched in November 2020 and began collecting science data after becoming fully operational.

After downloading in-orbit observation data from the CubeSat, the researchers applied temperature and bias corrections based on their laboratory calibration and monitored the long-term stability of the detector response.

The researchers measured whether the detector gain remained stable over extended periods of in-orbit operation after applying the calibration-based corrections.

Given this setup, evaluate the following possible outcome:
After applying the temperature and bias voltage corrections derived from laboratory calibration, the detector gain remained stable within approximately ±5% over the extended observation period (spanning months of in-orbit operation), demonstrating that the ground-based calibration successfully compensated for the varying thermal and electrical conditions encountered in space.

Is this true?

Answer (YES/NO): NO